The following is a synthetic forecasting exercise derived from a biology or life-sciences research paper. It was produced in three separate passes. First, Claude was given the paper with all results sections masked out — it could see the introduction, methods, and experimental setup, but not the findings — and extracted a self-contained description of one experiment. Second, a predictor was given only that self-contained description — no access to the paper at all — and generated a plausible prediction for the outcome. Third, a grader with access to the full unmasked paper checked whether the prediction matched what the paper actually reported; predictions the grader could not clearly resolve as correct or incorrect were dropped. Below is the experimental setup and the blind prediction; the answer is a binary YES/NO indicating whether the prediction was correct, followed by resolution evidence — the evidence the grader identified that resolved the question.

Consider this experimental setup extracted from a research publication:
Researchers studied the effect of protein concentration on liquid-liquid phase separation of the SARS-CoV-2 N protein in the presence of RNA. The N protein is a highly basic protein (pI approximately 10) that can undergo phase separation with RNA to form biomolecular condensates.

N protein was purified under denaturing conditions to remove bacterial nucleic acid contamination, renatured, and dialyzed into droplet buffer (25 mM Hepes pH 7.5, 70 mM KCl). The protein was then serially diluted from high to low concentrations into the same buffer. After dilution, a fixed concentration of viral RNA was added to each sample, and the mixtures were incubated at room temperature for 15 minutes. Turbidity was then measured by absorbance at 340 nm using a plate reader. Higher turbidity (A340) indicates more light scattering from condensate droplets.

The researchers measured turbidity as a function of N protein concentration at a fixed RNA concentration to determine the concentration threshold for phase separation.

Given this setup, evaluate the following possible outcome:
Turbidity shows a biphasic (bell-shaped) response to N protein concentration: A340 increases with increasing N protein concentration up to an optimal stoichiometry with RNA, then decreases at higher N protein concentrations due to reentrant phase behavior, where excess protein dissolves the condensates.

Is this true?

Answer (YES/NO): NO